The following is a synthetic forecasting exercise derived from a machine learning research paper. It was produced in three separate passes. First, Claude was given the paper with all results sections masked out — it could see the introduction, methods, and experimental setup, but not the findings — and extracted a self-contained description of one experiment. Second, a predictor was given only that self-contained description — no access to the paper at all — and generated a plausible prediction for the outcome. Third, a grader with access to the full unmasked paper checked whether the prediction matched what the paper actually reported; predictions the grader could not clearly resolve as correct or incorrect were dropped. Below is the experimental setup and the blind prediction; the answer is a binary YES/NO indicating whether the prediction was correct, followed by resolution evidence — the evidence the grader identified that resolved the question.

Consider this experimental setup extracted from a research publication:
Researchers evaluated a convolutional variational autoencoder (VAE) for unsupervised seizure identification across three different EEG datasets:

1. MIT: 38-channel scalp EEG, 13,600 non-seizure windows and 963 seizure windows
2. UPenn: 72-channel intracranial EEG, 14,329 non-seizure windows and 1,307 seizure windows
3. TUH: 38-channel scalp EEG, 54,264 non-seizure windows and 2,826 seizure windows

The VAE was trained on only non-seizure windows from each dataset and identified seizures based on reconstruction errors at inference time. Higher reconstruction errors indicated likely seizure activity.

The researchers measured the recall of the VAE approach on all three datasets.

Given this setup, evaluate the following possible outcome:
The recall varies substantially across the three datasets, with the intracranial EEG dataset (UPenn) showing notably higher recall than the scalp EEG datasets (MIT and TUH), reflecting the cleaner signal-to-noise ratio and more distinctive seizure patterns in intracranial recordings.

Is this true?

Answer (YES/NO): NO